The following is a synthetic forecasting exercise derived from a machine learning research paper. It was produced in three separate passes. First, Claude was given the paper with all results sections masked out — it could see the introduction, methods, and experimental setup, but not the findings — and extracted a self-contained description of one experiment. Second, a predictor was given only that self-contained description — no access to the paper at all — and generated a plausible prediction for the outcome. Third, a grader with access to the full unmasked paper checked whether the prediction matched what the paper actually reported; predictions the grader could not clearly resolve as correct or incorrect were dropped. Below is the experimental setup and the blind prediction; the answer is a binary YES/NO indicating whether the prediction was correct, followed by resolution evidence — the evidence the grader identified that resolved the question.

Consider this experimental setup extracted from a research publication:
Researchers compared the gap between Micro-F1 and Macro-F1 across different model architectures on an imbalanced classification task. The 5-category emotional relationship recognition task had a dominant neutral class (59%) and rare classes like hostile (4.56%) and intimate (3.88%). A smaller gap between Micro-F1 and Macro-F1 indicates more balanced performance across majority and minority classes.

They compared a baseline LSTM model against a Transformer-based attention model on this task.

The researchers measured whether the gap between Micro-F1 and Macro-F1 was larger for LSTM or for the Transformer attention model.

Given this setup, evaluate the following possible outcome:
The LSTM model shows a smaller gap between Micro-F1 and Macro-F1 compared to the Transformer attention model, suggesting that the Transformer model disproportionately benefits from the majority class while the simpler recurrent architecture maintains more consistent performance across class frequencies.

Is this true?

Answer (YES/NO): NO